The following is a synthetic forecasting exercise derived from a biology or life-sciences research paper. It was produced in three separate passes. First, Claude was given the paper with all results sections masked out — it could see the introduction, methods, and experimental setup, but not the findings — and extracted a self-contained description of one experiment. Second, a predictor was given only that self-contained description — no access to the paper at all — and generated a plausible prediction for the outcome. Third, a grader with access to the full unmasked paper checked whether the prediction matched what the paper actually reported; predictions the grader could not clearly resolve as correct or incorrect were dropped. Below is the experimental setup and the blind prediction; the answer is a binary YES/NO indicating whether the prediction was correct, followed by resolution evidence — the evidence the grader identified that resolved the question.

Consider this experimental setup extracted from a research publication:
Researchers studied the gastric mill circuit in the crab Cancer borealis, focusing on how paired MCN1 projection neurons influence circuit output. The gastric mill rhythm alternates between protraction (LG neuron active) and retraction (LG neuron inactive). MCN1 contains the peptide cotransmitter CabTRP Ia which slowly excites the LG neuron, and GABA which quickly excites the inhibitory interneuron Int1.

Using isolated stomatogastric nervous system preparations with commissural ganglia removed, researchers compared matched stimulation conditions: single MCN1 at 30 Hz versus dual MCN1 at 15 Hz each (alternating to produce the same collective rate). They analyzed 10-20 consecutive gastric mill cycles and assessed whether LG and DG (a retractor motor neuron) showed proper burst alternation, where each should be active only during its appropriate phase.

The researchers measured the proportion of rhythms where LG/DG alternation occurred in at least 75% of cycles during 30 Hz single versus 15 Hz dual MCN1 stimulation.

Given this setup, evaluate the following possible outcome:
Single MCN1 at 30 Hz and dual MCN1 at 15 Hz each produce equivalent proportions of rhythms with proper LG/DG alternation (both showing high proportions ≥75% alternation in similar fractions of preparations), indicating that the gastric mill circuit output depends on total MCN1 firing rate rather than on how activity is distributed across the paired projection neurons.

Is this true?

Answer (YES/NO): NO